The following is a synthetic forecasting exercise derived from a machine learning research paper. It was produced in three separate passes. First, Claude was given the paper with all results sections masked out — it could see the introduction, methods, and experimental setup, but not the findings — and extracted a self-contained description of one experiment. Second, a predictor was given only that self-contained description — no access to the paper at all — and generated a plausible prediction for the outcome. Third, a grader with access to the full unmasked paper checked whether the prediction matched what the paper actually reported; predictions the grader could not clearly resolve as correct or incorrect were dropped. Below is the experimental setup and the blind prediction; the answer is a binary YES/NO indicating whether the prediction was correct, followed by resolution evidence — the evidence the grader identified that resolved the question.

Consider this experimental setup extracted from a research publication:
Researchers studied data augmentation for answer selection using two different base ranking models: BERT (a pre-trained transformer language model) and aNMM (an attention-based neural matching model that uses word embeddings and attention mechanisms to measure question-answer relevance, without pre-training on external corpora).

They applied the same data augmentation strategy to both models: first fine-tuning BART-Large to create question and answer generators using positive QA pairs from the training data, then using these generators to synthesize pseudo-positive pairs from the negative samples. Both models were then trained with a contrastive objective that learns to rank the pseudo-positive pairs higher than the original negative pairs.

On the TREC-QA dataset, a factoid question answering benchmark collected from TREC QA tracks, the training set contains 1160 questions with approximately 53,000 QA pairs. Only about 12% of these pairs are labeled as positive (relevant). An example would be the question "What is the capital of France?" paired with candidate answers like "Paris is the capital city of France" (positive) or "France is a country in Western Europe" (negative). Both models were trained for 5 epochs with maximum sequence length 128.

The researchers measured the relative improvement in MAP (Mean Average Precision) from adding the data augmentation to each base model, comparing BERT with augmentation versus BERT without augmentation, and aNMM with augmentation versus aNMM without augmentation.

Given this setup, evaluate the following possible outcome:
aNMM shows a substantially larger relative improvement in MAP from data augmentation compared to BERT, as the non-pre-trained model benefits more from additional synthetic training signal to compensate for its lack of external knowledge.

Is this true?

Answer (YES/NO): NO